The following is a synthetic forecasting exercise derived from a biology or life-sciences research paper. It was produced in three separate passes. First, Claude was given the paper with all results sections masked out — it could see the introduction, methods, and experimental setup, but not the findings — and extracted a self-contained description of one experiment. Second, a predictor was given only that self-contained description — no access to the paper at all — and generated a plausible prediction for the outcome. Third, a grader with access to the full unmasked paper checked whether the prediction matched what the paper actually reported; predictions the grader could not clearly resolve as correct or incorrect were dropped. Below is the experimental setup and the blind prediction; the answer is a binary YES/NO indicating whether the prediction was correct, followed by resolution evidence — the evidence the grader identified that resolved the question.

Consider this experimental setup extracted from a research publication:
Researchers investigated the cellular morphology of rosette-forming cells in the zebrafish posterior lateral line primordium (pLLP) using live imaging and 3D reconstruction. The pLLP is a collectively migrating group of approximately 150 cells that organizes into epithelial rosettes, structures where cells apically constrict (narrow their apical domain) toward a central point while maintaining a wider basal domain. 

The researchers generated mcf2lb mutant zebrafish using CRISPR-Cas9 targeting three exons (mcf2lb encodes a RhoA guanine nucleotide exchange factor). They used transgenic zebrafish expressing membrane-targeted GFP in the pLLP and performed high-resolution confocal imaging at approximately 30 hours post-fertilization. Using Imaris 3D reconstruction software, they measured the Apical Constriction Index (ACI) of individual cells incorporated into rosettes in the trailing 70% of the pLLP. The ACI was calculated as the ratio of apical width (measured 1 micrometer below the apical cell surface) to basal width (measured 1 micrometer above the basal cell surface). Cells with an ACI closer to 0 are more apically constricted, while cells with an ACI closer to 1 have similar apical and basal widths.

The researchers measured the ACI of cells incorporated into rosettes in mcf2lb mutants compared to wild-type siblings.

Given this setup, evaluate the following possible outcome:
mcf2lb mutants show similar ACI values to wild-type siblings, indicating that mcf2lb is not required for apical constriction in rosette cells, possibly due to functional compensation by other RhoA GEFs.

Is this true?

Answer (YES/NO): NO